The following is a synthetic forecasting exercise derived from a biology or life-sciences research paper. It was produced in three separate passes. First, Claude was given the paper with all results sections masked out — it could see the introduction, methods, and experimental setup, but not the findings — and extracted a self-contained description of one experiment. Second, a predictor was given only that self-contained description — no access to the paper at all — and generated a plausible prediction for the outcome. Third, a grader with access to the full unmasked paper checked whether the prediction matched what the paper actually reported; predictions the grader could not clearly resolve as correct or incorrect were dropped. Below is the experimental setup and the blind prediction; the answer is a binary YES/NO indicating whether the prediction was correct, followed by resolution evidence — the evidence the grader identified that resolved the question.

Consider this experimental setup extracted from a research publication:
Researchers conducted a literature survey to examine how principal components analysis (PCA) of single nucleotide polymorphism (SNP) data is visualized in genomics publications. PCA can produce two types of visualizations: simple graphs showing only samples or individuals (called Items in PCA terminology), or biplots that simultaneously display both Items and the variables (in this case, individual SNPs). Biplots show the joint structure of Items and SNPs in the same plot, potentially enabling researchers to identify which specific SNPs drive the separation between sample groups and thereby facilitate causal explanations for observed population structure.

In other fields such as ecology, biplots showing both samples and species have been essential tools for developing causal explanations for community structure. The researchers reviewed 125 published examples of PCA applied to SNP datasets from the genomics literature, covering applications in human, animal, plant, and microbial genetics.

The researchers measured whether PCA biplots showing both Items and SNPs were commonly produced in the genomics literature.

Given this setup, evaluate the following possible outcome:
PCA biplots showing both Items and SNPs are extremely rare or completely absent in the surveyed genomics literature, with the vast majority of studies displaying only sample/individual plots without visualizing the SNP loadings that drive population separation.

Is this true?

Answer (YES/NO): YES